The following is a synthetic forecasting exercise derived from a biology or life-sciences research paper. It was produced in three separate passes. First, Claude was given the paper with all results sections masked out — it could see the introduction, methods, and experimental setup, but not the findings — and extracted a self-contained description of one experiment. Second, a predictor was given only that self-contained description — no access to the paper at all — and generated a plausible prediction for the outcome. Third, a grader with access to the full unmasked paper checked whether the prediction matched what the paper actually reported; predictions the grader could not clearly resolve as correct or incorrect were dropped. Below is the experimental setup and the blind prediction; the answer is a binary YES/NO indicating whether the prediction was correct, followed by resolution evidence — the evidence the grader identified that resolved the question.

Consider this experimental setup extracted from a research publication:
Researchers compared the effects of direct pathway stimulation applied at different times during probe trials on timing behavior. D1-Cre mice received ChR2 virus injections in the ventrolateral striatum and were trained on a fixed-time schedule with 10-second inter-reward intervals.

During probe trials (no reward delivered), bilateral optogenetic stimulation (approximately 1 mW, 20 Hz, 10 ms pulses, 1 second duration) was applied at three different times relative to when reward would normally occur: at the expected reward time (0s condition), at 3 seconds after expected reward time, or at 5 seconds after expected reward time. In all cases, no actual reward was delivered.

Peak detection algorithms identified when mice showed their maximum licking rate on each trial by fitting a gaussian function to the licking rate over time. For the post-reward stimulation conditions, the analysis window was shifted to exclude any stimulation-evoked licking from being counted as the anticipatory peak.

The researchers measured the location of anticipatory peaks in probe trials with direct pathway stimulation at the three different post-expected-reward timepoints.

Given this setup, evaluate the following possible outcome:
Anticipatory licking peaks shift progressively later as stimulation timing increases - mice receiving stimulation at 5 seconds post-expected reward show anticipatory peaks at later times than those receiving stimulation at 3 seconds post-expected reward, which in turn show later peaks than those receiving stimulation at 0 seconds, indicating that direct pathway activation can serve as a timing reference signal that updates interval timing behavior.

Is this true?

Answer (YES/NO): YES